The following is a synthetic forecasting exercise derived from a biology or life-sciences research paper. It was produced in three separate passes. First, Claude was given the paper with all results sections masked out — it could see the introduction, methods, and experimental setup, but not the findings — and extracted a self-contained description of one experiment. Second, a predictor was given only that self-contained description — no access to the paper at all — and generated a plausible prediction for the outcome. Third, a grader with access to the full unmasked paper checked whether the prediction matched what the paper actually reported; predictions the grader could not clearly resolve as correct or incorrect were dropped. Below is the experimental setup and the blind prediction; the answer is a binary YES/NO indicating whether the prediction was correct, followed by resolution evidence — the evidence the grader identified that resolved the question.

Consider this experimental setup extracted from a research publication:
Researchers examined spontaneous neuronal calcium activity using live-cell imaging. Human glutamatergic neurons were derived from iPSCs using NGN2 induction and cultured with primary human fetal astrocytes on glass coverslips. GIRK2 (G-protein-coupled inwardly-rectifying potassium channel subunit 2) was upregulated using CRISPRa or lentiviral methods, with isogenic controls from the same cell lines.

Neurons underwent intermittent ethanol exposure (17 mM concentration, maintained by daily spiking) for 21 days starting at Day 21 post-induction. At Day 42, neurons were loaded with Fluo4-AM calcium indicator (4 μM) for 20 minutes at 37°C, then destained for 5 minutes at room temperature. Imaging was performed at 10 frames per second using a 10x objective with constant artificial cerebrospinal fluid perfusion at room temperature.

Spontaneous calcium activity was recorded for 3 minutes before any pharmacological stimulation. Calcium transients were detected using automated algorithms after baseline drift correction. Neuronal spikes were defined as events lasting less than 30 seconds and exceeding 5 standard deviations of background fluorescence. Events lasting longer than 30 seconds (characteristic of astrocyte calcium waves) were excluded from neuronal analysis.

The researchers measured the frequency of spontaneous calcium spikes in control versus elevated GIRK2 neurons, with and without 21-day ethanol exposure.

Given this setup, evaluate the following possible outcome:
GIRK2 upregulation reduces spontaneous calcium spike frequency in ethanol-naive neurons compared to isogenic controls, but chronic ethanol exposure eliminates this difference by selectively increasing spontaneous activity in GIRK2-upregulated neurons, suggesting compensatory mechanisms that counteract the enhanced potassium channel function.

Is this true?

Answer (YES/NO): NO